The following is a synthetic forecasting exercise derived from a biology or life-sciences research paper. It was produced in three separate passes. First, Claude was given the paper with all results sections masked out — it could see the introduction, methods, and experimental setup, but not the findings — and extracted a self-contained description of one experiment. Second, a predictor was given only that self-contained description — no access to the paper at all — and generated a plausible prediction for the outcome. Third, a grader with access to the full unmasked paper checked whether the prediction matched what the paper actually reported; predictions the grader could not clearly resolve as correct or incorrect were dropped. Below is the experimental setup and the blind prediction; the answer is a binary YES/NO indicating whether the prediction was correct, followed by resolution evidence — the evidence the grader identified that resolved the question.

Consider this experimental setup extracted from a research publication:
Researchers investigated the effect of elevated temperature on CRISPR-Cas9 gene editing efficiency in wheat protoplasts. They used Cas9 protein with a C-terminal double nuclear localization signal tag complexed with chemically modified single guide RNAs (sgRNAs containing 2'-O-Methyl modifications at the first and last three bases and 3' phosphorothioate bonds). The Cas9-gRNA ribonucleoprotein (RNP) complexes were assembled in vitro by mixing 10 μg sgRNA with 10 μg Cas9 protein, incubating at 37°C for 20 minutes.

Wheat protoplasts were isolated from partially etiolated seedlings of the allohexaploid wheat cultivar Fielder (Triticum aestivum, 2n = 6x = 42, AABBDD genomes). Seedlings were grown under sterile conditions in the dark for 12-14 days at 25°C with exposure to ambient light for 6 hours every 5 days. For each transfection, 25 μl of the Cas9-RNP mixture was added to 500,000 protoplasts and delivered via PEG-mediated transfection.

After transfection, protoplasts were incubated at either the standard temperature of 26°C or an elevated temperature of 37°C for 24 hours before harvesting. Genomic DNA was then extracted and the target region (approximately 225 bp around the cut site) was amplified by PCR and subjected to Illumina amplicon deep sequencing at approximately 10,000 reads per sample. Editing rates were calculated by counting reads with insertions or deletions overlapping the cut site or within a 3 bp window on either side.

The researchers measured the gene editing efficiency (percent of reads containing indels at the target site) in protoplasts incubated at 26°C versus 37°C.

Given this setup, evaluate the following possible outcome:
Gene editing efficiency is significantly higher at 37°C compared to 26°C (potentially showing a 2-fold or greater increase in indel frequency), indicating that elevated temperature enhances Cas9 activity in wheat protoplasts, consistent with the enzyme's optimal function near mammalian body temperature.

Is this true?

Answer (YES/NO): NO